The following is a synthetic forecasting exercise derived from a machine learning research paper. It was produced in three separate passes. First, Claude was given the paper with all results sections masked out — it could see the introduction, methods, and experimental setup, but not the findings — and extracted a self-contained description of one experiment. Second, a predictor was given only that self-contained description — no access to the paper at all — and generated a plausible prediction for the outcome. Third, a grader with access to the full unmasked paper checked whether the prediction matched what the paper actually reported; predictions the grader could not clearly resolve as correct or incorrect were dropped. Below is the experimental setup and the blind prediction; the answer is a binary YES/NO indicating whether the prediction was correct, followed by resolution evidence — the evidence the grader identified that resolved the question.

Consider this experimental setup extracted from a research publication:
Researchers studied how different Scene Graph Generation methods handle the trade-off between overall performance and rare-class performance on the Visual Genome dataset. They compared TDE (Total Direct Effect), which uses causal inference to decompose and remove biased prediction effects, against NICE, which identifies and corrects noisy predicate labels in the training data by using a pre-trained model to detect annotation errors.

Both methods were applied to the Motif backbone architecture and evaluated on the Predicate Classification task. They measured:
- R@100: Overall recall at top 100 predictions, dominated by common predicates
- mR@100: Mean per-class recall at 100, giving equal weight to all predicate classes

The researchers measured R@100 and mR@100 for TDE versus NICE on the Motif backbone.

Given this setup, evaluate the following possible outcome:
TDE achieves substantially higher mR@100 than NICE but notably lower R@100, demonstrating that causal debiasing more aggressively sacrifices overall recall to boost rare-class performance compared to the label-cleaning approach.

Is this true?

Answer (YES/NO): NO